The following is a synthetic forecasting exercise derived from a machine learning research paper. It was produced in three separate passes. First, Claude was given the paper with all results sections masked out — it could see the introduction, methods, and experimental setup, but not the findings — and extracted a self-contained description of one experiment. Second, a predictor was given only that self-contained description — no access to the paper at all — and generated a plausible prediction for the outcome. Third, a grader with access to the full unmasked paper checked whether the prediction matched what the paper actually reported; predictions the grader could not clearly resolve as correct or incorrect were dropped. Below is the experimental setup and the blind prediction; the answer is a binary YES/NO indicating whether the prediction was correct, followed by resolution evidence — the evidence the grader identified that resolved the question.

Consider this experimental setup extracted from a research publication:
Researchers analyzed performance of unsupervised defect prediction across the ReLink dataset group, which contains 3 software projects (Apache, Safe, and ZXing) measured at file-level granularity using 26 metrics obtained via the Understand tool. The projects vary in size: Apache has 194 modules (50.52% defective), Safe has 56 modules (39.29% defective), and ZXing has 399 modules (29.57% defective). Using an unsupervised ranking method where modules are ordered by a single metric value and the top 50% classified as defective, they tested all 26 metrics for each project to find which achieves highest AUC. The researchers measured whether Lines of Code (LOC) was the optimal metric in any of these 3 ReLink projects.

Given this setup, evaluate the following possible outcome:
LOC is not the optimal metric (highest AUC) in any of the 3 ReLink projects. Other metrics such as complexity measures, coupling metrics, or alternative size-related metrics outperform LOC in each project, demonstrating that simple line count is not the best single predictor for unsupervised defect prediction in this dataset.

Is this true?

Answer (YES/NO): YES